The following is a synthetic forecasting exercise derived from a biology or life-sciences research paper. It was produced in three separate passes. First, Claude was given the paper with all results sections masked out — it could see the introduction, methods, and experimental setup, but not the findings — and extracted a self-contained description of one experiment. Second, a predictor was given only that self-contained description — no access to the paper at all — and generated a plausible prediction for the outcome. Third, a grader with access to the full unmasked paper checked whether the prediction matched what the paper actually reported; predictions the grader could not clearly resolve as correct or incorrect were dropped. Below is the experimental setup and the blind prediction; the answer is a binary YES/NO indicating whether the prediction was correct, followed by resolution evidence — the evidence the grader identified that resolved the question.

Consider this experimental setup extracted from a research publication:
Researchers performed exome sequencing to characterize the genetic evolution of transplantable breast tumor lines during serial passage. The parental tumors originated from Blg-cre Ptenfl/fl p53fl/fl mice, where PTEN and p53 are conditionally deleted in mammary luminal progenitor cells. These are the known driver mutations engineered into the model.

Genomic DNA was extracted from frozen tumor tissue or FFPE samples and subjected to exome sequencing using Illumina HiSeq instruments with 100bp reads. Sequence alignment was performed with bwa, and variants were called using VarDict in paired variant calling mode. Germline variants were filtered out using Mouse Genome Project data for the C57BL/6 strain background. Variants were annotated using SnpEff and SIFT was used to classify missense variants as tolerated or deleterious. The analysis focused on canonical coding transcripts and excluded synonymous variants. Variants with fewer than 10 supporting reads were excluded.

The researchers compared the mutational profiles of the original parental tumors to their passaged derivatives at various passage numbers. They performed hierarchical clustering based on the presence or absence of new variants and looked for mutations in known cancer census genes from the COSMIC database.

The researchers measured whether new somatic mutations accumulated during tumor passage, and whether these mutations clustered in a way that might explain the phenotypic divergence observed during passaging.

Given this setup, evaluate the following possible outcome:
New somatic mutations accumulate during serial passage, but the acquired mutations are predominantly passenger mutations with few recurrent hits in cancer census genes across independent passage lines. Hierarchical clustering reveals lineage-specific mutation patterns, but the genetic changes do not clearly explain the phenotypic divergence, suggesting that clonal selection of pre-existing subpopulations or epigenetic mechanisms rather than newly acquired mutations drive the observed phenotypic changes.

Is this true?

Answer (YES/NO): NO